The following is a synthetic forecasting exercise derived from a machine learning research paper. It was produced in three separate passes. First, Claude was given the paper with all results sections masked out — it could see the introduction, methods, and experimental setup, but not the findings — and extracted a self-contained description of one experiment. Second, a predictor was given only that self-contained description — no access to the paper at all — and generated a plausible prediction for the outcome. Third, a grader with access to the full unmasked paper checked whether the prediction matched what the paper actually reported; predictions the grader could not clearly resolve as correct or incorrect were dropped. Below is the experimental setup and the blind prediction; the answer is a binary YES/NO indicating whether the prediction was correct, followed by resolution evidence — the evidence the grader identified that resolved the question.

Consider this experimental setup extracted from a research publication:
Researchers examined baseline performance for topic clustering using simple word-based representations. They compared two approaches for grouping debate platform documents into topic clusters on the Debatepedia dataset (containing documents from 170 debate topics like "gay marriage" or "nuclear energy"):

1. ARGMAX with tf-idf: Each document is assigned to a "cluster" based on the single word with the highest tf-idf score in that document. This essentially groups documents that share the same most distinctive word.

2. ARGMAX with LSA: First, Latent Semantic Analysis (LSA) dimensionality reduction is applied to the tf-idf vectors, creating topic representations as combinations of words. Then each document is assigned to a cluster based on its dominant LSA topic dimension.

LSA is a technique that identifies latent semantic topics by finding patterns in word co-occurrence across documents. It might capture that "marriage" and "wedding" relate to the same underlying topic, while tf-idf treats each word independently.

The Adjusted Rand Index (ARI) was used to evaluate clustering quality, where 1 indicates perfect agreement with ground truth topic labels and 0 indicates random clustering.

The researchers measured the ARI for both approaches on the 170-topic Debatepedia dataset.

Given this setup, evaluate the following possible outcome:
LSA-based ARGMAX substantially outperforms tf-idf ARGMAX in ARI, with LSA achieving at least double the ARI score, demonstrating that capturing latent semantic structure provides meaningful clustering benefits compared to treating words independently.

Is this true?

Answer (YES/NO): NO